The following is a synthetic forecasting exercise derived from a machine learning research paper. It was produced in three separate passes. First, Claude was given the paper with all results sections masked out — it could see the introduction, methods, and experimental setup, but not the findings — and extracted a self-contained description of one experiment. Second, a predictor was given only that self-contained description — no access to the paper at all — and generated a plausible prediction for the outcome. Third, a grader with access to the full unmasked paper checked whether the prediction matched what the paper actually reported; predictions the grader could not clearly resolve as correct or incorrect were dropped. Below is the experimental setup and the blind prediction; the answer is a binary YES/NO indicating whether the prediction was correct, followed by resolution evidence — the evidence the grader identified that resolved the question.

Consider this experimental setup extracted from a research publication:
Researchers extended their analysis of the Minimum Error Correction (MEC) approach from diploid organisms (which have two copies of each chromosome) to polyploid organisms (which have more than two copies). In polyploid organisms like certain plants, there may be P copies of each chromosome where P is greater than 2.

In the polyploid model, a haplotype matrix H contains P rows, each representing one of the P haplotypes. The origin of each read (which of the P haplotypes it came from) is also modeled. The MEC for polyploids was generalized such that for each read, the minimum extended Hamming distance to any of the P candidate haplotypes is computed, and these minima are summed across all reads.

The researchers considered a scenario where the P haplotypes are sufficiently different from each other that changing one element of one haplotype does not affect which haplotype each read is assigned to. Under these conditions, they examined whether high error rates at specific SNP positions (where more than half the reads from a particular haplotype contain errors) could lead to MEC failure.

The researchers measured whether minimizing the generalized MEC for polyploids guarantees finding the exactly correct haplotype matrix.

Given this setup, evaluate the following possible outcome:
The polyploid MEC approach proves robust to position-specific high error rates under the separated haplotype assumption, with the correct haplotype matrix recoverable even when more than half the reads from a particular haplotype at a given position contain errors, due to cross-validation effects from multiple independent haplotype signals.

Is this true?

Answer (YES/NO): NO